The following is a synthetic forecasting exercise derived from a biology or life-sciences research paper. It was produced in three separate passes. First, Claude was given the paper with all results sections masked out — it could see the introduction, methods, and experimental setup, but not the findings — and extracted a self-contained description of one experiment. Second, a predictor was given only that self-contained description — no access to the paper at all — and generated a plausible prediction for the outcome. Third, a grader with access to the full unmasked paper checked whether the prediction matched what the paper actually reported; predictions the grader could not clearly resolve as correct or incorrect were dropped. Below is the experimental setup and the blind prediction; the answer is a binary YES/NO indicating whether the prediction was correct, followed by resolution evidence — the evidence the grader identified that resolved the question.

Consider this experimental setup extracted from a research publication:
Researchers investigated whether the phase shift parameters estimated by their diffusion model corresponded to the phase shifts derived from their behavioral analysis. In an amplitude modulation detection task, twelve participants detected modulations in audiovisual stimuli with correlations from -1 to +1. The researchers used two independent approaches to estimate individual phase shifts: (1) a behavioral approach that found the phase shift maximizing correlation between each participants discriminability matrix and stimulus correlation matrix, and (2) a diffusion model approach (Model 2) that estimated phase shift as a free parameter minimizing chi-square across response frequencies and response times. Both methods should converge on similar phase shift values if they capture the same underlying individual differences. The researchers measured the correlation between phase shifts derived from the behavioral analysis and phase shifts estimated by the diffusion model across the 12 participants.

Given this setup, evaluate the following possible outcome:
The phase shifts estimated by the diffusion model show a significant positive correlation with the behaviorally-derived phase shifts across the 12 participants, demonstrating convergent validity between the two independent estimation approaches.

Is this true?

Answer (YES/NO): YES